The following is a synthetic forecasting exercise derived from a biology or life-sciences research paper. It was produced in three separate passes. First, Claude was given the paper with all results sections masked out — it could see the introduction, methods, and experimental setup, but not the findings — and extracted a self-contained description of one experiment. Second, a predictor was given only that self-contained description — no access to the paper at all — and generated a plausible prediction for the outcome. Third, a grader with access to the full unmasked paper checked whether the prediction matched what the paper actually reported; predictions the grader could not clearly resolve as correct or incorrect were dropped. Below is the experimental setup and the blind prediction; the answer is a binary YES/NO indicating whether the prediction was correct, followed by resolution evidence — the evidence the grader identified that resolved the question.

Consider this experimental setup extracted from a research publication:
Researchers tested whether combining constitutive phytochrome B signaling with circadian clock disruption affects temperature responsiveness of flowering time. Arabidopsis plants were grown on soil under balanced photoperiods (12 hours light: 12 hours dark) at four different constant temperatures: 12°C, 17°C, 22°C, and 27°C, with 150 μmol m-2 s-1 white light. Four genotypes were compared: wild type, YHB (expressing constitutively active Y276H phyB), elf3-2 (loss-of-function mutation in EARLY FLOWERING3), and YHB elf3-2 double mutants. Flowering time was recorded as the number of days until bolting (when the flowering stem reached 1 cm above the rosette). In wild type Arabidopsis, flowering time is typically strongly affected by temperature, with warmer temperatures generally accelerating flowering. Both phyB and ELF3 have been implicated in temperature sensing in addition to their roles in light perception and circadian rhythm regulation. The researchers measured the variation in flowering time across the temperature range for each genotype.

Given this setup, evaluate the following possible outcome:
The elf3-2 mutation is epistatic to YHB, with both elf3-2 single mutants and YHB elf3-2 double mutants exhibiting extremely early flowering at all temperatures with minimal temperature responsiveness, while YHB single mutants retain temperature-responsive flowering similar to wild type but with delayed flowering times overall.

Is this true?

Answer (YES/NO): NO